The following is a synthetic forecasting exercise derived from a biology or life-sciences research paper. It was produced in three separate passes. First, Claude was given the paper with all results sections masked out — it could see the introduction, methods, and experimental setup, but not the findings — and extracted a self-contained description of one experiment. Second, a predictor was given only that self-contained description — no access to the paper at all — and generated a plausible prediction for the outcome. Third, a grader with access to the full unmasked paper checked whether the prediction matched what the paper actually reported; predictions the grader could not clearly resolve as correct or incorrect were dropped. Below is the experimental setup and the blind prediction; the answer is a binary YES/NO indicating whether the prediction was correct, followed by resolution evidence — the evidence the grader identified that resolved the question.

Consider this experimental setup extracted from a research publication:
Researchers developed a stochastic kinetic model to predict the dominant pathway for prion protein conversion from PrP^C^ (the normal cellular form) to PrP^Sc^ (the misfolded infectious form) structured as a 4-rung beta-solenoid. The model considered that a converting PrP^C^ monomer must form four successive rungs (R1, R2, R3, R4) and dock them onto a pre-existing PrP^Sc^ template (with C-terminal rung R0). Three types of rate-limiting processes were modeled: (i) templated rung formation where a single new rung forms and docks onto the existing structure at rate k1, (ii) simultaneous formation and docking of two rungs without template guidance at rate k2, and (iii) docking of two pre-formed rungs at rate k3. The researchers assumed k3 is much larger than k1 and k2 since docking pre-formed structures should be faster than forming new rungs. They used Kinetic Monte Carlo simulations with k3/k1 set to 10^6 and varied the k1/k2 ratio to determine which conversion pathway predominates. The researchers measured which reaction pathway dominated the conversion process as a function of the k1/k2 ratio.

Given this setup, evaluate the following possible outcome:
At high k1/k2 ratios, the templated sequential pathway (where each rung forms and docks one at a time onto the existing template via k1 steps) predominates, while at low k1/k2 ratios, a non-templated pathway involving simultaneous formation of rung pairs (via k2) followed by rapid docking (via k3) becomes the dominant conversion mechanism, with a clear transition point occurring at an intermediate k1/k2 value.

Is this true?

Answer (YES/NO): YES